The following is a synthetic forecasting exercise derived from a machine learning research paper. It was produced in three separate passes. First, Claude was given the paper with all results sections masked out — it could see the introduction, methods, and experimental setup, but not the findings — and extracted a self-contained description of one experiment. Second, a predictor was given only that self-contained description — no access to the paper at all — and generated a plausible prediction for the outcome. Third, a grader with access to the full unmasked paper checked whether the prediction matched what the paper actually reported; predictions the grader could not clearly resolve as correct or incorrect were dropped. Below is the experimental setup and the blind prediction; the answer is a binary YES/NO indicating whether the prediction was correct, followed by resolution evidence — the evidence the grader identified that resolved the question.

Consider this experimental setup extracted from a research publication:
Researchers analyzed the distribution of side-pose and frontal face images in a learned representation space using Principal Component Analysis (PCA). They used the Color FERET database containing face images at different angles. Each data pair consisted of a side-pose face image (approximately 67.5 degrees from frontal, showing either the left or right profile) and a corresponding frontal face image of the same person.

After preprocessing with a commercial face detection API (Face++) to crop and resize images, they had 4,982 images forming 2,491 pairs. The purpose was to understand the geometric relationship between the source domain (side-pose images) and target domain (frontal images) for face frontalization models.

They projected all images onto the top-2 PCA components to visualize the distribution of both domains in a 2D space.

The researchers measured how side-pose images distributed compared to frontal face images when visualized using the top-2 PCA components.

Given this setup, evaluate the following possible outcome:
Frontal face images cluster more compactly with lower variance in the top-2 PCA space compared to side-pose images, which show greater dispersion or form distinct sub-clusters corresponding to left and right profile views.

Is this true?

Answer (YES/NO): YES